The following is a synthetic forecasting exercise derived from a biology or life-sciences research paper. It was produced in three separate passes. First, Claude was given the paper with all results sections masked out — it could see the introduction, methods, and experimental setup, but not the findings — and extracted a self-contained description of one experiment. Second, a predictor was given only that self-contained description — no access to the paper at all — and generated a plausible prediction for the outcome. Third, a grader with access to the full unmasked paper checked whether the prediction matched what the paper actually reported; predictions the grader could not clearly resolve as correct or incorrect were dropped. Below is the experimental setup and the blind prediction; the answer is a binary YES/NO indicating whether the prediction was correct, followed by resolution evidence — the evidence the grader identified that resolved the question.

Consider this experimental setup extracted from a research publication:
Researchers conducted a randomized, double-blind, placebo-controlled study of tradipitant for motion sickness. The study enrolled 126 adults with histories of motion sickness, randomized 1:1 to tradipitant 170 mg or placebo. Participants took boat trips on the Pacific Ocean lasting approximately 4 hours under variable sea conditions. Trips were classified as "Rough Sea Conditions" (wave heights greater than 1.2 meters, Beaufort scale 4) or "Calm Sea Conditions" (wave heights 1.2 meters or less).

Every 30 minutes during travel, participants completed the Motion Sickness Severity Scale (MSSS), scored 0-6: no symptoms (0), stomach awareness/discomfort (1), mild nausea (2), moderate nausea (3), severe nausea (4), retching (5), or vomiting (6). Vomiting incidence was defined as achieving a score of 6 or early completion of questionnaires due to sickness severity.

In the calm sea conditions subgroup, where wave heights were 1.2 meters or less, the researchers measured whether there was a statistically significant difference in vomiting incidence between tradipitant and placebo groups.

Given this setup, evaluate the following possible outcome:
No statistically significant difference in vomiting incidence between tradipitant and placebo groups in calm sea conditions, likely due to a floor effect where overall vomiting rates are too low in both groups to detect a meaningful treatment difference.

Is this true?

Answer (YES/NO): NO